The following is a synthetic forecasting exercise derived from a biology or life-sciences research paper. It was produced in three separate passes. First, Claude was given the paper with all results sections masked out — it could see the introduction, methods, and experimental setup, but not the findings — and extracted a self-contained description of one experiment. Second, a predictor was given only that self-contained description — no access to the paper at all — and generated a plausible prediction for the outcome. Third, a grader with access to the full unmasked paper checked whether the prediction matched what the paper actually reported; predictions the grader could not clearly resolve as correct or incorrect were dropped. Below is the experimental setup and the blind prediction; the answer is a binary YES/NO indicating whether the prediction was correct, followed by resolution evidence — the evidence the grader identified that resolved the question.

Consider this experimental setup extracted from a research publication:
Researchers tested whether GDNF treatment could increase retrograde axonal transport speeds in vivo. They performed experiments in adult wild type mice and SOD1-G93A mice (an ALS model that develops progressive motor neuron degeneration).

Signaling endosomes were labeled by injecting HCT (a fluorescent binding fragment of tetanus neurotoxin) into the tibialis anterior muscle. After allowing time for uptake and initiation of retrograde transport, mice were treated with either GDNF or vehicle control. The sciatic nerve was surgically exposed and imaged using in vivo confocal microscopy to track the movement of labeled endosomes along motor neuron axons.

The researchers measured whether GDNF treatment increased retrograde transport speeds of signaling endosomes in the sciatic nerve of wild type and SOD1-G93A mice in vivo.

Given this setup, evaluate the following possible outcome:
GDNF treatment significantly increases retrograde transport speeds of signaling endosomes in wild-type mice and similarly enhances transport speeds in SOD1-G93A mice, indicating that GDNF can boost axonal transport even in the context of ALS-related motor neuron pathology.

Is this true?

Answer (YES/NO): NO